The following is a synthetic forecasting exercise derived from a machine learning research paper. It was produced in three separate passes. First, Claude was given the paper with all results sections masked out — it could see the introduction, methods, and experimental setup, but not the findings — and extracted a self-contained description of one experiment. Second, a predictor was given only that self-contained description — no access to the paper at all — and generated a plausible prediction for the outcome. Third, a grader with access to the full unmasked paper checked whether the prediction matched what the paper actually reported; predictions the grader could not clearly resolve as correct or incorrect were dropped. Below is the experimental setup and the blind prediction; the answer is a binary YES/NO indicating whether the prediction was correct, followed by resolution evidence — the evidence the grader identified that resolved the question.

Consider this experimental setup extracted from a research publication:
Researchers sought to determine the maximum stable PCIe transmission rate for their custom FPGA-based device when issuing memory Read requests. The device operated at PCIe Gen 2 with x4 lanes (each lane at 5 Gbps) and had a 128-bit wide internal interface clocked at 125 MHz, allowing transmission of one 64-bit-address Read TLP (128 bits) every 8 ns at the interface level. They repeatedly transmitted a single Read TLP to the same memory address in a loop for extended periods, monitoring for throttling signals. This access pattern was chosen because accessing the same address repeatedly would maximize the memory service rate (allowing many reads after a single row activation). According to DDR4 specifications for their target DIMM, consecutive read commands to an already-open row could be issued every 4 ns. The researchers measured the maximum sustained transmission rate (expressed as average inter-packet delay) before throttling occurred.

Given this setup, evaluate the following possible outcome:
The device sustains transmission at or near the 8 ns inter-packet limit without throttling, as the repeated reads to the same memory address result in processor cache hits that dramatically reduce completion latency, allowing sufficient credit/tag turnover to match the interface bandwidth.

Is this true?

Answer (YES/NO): NO